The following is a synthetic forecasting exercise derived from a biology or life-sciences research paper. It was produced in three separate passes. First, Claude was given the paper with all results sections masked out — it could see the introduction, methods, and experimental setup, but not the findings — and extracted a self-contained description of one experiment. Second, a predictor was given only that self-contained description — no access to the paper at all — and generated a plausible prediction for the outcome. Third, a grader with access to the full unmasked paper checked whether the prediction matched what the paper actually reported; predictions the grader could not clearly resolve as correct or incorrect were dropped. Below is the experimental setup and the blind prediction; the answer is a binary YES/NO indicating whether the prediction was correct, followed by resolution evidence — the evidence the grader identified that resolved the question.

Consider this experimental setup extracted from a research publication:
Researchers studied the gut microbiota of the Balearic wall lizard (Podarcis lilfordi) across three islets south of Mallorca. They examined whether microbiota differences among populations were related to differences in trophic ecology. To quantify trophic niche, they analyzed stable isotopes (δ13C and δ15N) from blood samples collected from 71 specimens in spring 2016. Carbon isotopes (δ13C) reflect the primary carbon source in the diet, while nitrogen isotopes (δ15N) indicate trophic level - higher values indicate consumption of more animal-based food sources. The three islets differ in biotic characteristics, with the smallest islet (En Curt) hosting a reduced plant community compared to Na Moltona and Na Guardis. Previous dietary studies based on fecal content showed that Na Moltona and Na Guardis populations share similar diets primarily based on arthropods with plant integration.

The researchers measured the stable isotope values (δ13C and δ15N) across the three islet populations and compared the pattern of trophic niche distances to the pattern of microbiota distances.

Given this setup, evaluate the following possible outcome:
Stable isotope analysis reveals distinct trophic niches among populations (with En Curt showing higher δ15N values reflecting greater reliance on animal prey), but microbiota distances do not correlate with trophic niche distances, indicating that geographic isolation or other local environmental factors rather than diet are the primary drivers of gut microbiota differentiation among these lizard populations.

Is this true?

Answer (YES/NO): NO